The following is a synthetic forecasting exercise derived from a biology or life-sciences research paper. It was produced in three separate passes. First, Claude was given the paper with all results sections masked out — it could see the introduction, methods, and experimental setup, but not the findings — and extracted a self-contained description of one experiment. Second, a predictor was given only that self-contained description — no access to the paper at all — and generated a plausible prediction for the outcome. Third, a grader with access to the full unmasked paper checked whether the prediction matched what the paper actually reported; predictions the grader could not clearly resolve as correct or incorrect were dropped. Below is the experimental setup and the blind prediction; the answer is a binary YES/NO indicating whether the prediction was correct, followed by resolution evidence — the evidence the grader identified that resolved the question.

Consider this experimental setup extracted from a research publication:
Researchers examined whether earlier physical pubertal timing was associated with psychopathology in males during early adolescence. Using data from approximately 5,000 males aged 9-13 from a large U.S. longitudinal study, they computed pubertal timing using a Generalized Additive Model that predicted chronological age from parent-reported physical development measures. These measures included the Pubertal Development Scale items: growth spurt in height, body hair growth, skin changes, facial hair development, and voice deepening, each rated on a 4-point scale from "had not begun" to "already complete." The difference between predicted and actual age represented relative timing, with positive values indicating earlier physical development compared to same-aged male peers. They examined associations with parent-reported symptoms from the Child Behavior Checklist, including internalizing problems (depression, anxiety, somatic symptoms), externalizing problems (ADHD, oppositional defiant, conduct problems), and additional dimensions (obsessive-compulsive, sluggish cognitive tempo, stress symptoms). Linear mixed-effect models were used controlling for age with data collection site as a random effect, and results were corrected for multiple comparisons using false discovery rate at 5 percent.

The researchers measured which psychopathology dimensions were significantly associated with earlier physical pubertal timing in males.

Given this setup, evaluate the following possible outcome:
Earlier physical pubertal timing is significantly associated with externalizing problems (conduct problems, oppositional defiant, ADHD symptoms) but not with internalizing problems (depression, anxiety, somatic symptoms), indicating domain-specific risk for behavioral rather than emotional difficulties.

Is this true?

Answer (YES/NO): NO